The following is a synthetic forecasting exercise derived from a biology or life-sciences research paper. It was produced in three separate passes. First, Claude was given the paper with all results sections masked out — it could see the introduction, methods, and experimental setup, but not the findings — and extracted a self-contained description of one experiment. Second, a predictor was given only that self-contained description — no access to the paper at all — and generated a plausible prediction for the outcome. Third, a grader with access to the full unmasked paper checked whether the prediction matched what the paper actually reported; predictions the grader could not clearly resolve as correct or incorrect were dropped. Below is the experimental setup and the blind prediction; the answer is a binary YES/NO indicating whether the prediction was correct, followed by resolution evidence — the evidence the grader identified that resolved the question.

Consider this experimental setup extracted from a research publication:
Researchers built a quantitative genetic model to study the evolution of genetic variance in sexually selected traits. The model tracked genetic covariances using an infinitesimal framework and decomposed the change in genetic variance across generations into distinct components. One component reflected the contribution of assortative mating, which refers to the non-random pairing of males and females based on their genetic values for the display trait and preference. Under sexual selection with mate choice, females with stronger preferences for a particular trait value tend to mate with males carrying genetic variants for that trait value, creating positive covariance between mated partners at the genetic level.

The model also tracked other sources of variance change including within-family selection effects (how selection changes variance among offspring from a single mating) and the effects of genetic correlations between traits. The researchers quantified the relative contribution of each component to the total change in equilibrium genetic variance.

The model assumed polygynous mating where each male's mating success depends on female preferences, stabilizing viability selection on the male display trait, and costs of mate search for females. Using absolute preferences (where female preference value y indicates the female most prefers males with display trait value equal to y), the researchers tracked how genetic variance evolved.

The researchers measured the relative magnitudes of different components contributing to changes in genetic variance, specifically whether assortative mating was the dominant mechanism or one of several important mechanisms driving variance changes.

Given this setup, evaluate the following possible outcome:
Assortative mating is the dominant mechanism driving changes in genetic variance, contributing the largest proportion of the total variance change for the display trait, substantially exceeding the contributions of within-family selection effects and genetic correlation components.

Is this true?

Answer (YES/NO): NO